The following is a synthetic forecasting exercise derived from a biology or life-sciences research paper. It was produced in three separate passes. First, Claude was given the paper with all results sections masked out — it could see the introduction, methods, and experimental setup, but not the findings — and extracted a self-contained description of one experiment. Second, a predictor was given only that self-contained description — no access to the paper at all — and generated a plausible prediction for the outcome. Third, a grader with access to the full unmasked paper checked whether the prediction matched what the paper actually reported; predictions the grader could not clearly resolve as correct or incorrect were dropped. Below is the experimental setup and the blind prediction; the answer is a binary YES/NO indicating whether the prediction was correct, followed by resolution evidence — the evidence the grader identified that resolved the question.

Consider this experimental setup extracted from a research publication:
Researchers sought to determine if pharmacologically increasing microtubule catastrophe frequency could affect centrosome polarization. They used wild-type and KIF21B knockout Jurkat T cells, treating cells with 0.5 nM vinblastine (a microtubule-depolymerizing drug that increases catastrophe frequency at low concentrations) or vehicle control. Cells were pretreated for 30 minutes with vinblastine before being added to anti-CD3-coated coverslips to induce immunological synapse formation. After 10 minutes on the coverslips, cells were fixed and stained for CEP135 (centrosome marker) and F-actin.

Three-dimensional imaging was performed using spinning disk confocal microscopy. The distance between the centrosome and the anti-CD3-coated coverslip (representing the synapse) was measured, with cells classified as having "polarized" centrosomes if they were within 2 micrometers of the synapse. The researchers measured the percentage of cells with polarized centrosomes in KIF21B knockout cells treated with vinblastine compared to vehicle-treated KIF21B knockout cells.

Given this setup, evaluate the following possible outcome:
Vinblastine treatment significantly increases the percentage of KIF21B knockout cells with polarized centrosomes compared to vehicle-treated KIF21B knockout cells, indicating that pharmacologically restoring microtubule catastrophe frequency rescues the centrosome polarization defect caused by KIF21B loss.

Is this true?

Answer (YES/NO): YES